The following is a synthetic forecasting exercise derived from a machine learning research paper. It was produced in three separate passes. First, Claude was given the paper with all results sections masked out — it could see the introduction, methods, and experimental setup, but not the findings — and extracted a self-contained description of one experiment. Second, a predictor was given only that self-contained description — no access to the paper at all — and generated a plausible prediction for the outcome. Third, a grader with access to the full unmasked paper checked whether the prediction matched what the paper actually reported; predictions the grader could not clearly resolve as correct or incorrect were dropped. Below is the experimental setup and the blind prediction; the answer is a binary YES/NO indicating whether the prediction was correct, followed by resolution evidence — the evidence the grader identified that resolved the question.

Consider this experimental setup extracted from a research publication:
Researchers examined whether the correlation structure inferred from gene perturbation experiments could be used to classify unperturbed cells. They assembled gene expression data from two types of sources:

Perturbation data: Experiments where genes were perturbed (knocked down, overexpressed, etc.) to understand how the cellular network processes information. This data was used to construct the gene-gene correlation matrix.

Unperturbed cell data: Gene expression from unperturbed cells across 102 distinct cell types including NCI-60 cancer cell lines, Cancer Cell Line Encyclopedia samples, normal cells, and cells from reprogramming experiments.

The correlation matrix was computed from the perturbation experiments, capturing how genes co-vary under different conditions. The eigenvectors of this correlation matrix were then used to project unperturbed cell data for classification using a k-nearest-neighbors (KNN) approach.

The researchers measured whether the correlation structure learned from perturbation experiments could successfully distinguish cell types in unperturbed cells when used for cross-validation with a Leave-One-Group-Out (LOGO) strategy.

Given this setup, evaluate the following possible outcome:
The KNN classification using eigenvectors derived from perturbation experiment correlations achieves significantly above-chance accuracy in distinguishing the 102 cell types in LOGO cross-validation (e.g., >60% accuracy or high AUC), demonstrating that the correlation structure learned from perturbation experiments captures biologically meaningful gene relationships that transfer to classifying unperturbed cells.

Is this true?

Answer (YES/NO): YES